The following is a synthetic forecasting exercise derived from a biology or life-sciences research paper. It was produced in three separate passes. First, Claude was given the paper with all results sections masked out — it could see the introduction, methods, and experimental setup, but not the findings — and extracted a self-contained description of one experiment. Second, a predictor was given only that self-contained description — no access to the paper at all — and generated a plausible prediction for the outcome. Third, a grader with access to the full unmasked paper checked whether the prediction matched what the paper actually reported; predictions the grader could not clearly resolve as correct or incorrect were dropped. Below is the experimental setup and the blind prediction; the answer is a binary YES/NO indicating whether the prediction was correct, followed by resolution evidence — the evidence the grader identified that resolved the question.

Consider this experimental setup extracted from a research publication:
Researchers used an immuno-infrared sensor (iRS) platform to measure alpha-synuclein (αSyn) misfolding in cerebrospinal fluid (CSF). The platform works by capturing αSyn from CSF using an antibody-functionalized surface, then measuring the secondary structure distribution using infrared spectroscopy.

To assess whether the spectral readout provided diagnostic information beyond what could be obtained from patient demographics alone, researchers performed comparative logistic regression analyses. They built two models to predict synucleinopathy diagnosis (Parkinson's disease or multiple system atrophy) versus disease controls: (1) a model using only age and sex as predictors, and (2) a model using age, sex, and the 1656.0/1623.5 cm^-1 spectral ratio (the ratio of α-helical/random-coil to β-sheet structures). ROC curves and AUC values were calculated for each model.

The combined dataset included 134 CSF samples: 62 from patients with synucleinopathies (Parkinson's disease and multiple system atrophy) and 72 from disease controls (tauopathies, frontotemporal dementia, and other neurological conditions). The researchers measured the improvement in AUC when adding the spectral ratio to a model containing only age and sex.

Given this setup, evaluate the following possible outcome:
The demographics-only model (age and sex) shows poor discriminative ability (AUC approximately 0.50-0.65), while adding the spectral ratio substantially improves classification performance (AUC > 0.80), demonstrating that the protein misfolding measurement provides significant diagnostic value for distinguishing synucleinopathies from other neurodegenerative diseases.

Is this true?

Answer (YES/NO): NO